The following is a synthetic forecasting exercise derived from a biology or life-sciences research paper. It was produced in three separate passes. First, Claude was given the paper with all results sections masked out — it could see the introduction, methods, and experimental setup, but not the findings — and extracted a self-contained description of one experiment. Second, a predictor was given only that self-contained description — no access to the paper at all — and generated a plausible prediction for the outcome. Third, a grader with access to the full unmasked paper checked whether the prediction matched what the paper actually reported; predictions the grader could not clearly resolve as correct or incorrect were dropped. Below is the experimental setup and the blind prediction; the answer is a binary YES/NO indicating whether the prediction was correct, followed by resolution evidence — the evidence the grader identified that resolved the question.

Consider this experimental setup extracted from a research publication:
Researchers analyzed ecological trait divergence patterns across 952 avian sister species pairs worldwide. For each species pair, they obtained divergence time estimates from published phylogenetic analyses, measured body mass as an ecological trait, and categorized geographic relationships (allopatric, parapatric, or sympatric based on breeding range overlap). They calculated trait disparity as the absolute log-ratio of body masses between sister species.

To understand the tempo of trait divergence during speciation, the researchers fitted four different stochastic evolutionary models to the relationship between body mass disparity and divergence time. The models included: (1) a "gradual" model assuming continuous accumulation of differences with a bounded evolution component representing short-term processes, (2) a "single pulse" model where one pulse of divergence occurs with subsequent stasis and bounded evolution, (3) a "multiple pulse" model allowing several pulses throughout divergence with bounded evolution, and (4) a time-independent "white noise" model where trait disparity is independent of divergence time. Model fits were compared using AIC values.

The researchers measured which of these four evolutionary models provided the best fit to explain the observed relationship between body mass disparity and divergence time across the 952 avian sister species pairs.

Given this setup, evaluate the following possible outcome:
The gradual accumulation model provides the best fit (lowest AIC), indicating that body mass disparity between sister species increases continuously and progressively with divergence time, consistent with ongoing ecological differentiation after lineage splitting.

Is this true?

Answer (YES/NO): NO